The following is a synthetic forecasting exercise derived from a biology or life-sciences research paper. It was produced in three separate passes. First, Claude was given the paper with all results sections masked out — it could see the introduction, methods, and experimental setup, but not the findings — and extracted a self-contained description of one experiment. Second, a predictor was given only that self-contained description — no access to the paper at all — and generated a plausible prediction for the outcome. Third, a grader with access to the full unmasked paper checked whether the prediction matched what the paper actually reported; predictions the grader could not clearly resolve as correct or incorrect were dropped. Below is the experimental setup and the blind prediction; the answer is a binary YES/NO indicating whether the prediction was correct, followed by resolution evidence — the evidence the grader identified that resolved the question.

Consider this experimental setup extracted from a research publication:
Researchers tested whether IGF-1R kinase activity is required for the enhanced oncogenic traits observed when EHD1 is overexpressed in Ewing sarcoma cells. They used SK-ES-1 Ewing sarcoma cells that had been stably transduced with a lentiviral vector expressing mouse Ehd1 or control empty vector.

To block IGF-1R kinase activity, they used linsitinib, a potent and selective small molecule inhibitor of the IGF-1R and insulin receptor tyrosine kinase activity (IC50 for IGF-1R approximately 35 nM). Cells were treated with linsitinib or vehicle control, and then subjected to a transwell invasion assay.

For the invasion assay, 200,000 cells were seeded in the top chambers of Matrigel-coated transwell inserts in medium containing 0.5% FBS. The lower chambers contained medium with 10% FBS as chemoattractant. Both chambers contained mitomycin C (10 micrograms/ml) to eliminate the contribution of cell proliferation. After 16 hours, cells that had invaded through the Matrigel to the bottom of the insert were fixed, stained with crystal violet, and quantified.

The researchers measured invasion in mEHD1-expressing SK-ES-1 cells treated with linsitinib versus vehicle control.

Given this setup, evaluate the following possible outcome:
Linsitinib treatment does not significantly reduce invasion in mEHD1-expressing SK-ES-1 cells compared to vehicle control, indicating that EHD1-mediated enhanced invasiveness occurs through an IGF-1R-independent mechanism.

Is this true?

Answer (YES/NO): NO